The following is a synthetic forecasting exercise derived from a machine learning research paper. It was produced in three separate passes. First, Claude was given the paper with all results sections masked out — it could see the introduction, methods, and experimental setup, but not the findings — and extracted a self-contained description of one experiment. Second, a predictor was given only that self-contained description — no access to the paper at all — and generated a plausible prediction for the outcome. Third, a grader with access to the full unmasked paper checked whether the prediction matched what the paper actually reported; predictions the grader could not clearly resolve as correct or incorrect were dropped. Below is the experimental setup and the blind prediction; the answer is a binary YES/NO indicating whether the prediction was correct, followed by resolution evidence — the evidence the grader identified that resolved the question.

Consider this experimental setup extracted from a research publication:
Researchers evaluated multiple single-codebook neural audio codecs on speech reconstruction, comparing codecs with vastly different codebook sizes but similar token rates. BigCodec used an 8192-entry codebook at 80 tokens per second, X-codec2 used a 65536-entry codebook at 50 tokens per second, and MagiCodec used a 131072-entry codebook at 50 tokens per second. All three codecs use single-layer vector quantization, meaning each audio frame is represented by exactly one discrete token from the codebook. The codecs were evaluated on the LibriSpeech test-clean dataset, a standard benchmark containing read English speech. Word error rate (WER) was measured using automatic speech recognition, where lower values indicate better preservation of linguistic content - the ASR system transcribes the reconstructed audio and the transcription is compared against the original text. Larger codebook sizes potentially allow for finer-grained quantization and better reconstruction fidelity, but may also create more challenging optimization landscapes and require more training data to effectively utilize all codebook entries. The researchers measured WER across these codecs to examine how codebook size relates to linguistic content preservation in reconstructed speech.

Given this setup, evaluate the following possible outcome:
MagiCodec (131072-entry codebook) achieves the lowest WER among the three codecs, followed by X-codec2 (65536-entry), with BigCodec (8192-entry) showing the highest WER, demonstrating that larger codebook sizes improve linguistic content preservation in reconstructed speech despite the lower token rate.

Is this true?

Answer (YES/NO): NO